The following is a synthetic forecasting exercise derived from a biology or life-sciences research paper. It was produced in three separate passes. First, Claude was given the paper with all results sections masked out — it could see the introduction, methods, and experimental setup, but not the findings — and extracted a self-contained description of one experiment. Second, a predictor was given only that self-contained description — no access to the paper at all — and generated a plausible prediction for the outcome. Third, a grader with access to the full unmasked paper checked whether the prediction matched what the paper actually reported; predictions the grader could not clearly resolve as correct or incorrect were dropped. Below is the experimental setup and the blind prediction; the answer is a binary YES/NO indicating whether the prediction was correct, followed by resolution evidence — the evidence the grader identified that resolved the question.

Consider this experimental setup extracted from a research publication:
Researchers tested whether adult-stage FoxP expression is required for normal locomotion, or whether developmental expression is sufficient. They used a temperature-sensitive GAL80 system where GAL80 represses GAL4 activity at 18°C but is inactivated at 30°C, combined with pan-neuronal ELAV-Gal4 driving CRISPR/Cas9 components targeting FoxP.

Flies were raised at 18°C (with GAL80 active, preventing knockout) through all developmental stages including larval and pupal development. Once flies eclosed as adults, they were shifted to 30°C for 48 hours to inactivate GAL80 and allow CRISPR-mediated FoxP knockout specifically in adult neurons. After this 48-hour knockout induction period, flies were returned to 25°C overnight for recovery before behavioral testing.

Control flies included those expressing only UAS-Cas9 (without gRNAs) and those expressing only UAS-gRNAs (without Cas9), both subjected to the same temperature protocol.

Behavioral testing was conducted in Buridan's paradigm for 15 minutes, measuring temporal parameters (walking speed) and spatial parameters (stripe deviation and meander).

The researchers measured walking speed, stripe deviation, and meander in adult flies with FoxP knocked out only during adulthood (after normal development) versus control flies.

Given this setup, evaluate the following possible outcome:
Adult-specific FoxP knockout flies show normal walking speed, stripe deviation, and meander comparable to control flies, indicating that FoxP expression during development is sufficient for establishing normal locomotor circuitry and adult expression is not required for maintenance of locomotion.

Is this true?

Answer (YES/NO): YES